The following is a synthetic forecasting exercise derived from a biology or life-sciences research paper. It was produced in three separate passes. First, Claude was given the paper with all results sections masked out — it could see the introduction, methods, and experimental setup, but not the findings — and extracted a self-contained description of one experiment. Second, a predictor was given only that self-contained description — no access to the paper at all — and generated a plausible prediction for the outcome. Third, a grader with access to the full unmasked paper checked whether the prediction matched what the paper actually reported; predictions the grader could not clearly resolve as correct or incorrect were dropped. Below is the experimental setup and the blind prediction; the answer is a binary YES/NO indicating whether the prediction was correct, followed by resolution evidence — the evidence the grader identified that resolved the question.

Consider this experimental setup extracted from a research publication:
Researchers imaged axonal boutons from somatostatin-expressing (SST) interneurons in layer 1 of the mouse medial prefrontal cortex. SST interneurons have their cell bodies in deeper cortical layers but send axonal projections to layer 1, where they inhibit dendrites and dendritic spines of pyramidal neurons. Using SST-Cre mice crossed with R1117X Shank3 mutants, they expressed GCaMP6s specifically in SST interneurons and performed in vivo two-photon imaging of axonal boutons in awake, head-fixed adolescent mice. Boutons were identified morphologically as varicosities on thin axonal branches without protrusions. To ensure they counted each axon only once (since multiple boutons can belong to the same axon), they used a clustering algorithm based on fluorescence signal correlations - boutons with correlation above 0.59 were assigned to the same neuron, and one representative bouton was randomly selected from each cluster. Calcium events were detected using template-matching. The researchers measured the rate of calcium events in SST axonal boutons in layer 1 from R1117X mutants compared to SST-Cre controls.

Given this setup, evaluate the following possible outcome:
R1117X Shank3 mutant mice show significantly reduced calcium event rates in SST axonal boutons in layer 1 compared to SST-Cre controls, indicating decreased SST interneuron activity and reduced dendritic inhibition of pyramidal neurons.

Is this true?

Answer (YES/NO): YES